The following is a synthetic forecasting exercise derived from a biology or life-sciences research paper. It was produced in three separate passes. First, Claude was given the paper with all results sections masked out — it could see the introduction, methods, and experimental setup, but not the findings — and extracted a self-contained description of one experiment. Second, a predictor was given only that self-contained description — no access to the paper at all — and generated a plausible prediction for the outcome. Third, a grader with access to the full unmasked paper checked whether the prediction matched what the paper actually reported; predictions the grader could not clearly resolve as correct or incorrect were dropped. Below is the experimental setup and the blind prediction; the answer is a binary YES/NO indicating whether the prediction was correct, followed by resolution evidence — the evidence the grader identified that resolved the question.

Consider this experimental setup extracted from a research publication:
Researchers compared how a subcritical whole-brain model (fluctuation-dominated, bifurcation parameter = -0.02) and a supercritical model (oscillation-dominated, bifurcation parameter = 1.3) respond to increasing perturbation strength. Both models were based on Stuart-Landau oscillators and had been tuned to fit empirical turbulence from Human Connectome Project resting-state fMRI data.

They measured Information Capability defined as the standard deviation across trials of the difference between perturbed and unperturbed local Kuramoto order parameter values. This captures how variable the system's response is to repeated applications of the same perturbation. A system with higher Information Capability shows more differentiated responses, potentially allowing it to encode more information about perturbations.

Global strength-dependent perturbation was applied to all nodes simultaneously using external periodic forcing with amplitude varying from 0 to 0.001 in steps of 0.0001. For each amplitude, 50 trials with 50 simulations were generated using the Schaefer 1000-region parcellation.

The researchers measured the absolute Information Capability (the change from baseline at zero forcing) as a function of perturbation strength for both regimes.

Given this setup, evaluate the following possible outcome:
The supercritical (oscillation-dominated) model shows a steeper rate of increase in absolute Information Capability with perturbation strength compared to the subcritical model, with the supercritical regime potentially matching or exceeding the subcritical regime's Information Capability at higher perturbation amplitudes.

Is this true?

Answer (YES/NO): NO